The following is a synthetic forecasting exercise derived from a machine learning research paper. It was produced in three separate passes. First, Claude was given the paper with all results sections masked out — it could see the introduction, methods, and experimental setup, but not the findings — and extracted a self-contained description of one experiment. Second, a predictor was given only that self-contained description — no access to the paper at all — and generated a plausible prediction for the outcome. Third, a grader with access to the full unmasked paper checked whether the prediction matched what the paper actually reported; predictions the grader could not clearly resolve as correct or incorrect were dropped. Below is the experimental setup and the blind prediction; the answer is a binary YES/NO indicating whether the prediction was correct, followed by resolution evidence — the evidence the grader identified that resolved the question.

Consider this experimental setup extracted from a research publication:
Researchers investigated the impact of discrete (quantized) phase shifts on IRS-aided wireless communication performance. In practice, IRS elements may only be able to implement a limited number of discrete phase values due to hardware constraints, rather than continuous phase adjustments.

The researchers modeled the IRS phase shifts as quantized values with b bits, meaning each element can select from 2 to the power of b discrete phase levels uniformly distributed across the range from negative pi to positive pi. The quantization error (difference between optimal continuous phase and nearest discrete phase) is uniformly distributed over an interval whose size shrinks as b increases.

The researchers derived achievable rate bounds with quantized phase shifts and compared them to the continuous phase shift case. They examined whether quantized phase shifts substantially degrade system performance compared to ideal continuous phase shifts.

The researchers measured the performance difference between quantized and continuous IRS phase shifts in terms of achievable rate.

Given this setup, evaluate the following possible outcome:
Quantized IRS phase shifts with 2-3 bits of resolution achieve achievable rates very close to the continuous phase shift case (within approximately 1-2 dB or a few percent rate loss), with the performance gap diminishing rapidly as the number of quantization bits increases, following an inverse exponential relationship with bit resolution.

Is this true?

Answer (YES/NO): NO